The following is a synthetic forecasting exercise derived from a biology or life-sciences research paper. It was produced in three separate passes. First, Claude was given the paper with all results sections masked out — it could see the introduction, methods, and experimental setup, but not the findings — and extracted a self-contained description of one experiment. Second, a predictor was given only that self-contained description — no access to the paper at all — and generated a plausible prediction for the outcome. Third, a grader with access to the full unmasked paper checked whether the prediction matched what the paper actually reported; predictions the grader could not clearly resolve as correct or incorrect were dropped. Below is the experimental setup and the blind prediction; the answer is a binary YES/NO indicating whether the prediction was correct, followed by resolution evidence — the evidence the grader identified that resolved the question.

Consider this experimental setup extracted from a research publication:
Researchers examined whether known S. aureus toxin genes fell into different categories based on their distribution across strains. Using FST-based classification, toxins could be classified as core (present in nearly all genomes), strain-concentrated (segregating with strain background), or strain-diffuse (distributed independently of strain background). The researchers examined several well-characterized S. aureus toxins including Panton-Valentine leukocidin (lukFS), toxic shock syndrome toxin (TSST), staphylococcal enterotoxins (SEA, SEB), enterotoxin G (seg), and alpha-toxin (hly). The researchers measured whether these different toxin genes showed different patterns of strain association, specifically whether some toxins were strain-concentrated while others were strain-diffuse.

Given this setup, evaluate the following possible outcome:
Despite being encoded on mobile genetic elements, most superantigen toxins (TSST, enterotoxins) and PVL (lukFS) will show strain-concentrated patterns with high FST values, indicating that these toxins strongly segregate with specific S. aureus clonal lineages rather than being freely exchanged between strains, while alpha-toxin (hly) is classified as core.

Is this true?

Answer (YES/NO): NO